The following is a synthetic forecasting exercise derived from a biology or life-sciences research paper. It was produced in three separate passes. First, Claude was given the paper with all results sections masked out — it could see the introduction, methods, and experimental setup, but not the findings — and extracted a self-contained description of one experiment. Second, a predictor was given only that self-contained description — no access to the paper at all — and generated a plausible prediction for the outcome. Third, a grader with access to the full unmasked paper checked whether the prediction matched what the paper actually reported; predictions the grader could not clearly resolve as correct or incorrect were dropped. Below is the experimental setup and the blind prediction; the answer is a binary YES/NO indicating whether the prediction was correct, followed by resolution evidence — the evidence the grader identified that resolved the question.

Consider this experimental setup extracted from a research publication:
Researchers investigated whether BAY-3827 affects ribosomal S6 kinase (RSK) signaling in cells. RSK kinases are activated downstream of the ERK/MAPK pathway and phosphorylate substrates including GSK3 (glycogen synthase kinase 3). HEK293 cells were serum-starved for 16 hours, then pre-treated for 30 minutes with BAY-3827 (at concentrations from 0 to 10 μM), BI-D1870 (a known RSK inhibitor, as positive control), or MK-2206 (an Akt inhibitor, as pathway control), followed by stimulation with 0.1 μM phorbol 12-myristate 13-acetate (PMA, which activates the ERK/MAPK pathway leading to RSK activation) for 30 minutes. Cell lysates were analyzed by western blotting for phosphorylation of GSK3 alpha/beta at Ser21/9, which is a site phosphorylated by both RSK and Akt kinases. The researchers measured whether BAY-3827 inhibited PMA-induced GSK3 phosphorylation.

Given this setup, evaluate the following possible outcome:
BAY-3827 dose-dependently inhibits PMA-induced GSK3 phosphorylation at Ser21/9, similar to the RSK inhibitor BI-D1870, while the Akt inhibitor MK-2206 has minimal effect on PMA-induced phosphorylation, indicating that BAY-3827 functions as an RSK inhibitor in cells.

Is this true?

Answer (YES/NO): NO